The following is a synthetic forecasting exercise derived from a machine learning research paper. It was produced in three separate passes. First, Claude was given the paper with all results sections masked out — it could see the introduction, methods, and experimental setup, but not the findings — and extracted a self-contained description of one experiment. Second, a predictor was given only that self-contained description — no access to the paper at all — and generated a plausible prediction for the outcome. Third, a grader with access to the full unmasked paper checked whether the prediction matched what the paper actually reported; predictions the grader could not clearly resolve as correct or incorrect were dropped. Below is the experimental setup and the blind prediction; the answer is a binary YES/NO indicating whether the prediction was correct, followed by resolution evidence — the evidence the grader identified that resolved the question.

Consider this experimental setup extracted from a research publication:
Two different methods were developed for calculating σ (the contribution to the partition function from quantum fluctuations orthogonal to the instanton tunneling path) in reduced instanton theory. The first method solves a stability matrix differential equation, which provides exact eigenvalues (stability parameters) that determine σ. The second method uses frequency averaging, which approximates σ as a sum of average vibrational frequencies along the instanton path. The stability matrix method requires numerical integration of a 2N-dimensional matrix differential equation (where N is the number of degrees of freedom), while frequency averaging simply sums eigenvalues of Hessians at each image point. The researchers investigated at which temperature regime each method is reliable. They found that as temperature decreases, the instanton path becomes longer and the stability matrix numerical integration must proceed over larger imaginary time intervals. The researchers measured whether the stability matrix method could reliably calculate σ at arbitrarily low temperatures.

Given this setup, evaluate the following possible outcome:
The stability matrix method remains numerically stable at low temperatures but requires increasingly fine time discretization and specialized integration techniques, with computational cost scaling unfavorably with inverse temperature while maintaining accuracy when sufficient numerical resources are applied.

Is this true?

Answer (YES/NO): NO